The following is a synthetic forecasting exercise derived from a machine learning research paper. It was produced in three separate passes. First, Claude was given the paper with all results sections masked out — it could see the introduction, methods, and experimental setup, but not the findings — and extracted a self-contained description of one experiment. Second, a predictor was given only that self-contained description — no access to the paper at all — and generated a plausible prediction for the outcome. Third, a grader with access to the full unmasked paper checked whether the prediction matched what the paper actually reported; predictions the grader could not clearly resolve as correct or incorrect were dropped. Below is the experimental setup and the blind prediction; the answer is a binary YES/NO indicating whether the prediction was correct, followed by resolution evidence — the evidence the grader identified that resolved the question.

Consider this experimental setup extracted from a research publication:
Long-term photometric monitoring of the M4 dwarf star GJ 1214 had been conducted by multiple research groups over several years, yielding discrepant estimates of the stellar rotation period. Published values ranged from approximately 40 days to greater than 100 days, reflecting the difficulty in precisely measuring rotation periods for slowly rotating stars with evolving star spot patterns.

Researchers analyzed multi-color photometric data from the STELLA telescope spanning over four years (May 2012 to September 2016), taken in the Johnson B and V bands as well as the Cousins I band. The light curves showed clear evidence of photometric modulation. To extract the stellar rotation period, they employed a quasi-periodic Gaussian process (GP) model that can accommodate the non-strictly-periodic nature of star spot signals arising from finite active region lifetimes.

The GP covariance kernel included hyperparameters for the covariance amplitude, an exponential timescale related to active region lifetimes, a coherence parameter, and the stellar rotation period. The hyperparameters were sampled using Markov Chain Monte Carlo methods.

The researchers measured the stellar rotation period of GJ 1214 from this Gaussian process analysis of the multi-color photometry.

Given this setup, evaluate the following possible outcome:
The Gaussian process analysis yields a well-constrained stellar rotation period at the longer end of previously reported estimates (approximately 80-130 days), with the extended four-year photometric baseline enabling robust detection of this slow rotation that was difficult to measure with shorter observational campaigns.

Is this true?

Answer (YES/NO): YES